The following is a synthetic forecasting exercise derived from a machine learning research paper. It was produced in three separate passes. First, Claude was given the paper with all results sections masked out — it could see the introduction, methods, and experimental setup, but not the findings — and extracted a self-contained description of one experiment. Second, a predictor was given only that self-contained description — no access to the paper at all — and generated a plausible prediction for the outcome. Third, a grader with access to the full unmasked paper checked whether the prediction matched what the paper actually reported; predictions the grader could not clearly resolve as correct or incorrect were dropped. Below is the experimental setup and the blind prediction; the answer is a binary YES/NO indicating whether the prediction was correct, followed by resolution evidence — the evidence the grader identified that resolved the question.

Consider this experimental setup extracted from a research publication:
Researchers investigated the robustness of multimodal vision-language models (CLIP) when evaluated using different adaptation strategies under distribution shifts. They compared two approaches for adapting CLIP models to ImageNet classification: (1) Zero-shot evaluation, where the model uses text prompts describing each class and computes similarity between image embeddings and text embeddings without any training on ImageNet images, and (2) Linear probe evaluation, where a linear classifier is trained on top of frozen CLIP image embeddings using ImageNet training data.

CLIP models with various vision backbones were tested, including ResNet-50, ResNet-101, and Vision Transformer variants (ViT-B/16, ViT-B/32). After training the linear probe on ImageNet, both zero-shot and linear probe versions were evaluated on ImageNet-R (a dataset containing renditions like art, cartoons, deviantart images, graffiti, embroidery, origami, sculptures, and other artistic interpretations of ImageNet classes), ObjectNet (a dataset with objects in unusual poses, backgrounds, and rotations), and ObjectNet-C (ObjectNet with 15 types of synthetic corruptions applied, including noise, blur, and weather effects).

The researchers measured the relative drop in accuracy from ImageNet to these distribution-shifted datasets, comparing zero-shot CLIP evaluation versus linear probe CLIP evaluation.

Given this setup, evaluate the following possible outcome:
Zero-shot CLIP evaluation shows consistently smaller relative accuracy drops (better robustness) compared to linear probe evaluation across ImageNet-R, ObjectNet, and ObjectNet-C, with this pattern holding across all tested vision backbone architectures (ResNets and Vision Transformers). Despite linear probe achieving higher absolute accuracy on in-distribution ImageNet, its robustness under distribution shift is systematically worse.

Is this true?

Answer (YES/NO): YES